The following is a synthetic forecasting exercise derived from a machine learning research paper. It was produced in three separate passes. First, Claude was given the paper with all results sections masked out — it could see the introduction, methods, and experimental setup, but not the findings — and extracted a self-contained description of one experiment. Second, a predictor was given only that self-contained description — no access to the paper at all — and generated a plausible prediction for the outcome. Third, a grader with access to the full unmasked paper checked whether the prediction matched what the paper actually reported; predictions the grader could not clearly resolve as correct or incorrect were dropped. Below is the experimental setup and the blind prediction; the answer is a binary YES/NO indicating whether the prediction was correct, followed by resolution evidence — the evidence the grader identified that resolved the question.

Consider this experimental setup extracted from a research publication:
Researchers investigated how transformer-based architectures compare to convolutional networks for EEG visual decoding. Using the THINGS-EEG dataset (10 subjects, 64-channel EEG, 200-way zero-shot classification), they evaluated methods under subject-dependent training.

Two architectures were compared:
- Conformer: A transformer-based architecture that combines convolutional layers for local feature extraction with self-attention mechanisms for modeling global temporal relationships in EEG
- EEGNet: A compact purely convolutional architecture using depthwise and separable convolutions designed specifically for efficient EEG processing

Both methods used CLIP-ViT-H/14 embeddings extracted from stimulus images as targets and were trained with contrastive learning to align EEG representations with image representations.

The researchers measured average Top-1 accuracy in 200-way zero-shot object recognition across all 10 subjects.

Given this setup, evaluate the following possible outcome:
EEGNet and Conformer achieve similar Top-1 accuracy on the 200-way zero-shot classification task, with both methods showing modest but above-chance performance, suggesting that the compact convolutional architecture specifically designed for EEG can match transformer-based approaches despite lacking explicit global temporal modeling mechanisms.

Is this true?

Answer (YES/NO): YES